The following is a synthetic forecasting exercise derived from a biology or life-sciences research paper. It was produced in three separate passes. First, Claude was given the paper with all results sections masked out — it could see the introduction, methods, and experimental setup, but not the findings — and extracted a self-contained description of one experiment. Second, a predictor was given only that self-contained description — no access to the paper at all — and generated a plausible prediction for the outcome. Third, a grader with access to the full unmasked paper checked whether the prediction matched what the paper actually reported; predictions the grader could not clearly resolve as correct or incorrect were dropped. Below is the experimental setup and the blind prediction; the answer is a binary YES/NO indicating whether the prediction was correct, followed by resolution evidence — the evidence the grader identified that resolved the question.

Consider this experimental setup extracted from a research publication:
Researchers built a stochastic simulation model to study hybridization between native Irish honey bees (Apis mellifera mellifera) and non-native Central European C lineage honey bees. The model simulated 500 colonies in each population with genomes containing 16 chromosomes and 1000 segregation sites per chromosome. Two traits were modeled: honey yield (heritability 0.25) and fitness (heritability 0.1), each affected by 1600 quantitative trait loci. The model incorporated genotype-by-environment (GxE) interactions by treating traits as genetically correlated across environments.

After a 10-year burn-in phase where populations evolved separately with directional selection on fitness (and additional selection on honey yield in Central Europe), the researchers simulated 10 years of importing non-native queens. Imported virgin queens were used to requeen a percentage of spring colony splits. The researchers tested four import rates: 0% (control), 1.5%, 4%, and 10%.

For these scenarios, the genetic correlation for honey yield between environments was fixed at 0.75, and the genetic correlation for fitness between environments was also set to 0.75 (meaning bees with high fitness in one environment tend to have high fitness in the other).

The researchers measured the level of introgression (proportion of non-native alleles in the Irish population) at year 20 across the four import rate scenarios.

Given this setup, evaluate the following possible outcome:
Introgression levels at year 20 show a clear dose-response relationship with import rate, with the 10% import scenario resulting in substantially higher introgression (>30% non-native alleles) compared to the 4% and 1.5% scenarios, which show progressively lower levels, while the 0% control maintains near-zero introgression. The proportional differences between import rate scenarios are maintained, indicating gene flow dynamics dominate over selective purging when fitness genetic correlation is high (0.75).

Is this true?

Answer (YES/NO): NO